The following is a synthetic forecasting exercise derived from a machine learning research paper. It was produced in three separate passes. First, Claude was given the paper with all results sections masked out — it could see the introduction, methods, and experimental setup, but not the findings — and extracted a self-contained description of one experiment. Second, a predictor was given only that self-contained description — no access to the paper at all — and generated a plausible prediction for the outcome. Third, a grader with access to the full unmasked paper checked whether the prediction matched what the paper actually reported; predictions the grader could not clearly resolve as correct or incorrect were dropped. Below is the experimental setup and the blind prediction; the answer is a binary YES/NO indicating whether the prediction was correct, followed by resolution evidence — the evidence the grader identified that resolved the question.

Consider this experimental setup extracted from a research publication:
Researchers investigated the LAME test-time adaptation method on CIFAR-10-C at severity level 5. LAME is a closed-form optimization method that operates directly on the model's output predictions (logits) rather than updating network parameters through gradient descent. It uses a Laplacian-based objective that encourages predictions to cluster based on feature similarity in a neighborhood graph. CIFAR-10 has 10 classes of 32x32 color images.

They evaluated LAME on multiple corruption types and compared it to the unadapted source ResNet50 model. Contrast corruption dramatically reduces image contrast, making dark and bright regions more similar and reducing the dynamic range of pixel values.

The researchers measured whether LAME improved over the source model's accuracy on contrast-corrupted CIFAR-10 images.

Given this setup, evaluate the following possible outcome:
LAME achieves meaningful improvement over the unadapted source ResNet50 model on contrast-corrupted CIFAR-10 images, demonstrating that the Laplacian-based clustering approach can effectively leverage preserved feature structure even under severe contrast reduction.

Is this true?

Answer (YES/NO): NO